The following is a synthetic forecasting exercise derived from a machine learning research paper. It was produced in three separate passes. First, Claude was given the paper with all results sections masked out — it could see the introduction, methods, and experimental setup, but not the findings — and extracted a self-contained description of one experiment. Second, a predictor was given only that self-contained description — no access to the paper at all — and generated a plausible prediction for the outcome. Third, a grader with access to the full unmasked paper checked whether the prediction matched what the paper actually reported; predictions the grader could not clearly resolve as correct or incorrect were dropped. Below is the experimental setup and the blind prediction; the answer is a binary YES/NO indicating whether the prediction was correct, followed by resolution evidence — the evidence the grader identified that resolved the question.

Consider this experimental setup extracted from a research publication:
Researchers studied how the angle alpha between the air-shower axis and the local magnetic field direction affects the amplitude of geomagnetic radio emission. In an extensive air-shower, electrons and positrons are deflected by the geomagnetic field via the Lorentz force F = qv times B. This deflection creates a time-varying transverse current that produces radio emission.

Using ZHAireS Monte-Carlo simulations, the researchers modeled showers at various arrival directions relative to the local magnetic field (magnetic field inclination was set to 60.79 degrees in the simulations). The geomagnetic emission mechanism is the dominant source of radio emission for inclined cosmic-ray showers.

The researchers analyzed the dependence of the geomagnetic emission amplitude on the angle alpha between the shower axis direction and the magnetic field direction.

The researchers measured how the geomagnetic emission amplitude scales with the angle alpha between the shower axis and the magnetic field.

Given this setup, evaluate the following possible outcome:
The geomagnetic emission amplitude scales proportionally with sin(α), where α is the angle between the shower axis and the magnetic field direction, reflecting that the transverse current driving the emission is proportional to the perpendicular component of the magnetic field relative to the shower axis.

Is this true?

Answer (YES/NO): YES